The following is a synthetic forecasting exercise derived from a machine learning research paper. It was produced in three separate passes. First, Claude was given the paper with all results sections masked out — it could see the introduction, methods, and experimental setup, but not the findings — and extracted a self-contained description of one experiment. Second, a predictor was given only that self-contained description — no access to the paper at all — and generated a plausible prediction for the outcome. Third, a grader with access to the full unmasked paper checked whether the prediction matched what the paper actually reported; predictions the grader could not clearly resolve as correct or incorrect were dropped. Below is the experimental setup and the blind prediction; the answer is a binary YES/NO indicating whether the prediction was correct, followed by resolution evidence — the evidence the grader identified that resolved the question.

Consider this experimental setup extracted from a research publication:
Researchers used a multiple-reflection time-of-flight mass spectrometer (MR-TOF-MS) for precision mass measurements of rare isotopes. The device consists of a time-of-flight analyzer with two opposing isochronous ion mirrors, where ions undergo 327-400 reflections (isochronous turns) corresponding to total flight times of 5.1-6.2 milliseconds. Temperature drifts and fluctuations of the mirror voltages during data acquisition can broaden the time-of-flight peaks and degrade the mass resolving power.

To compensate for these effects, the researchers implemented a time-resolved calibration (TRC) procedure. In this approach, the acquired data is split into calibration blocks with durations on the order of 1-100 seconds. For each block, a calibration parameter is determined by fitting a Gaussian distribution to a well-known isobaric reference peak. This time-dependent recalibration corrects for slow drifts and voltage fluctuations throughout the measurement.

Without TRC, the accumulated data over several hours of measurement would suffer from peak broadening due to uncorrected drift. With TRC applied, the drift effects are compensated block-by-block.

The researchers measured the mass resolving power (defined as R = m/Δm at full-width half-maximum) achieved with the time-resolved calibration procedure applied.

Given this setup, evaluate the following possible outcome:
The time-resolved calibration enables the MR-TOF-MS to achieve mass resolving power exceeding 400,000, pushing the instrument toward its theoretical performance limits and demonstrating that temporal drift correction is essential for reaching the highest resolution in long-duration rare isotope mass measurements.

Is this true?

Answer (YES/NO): NO